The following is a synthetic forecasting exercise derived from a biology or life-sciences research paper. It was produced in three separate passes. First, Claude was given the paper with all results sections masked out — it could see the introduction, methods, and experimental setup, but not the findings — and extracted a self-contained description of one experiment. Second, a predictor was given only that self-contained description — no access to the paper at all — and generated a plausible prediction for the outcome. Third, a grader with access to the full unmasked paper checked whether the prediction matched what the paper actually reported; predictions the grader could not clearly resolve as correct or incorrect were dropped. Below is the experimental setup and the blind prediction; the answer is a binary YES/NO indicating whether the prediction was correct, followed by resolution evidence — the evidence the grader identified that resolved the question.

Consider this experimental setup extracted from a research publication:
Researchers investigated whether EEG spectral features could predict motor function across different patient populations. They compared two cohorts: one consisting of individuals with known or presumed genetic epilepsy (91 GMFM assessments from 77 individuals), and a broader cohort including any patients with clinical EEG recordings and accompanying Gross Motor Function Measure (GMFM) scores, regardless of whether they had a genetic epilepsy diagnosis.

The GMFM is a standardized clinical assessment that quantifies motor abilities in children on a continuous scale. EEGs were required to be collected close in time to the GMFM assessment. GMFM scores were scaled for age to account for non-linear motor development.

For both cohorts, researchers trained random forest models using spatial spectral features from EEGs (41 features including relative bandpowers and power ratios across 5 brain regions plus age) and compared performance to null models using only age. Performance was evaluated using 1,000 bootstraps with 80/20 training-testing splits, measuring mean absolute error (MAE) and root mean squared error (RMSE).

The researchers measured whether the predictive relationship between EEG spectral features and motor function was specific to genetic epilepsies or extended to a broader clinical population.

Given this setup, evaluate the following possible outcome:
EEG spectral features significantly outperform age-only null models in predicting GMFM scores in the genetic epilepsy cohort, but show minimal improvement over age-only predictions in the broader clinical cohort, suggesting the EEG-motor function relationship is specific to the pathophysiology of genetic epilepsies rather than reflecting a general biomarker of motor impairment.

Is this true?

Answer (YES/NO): NO